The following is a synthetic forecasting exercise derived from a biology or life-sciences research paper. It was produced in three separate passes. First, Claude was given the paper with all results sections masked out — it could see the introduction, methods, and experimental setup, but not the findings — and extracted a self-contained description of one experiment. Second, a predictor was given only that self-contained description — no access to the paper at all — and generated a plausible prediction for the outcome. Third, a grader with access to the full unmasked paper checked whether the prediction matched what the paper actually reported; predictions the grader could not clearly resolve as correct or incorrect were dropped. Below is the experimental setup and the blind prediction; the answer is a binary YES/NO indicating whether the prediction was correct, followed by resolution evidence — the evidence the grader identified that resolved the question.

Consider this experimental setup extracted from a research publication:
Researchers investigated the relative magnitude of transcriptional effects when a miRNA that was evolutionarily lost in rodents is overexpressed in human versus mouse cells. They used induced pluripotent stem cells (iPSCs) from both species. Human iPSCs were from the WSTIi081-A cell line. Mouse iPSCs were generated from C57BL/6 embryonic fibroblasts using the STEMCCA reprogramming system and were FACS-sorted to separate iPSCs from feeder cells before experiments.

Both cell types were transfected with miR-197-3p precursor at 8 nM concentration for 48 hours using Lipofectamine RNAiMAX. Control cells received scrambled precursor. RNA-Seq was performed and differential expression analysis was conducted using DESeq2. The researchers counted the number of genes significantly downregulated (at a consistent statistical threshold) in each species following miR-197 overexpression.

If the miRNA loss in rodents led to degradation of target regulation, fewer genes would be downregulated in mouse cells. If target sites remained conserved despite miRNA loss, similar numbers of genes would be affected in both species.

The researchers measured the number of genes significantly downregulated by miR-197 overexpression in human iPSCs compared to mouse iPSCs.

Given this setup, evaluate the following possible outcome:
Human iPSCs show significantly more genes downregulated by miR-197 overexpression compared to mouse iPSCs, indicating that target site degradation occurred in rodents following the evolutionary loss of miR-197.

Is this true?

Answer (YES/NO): NO